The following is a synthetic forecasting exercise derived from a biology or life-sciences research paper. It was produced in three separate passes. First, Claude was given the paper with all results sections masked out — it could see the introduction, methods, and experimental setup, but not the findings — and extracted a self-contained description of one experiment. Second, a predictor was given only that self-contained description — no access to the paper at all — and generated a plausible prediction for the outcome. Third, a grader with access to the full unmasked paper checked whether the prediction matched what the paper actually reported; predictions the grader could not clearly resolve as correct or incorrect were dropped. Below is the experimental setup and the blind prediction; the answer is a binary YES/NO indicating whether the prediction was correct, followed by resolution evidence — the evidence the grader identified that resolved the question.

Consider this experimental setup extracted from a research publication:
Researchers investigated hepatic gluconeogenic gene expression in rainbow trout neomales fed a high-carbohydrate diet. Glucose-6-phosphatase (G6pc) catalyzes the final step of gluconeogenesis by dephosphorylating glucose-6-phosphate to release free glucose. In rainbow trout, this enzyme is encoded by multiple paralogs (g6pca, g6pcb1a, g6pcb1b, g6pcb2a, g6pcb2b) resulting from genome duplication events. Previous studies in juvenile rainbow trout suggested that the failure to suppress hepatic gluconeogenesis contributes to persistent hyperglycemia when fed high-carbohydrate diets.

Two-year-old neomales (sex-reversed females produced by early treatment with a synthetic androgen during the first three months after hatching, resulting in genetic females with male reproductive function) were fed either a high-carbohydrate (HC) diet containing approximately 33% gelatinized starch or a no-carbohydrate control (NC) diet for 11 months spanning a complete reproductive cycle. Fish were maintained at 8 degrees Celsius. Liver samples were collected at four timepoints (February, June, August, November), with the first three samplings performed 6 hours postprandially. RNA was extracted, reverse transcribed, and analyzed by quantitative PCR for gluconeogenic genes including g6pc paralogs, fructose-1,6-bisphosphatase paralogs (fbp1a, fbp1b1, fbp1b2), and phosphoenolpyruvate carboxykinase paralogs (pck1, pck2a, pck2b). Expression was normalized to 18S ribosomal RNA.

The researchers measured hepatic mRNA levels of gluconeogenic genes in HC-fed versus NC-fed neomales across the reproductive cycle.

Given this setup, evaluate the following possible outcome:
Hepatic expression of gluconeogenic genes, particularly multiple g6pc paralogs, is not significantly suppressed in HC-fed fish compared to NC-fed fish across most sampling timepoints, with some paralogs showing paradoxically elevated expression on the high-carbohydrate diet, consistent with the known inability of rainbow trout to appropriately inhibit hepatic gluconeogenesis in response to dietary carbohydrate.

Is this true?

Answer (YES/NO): NO